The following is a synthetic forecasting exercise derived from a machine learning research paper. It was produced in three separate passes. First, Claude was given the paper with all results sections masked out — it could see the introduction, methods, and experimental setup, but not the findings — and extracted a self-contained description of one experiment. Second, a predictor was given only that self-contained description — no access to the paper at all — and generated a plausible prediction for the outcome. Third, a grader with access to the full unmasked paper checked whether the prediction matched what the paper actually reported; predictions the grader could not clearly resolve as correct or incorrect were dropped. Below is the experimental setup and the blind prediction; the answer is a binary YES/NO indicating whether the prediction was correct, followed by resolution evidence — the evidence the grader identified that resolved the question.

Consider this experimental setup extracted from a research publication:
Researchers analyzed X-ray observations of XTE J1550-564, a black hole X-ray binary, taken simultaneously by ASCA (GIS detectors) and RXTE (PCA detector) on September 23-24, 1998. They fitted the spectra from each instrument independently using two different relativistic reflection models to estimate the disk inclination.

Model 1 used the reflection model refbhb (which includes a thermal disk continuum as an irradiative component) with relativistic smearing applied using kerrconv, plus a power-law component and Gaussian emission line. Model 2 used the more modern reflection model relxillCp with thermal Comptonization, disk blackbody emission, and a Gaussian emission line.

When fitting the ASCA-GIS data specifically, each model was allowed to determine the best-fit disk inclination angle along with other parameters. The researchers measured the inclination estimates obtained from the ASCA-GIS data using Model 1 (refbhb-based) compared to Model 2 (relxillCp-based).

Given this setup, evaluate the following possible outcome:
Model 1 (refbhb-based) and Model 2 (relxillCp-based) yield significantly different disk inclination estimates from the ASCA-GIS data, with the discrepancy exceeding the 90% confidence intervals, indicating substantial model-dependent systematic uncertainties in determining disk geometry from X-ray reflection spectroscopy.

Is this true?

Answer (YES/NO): YES